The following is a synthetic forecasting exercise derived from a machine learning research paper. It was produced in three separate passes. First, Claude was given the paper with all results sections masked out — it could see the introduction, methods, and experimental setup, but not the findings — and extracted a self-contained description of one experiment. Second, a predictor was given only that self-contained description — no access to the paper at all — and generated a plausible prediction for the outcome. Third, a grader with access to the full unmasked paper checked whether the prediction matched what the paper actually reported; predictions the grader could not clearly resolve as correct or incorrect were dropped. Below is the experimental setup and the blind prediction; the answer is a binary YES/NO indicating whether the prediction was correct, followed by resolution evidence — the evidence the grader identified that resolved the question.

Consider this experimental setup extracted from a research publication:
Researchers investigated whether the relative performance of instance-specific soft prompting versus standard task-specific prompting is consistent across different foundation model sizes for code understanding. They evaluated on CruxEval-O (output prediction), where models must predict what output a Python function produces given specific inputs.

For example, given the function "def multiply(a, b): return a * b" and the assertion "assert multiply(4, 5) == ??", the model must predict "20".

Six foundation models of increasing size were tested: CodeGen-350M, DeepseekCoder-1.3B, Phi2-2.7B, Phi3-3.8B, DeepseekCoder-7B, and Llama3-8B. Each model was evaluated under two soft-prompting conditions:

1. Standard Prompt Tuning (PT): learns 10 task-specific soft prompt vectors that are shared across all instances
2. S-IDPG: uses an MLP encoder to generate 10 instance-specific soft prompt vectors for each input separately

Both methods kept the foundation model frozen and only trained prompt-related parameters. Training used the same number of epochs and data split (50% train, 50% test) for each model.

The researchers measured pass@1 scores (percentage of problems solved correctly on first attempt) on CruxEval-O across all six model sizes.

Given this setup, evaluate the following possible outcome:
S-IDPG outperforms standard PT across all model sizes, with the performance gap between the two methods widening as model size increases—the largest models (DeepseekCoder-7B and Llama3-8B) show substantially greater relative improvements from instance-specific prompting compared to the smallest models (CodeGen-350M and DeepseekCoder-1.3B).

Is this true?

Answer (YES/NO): NO